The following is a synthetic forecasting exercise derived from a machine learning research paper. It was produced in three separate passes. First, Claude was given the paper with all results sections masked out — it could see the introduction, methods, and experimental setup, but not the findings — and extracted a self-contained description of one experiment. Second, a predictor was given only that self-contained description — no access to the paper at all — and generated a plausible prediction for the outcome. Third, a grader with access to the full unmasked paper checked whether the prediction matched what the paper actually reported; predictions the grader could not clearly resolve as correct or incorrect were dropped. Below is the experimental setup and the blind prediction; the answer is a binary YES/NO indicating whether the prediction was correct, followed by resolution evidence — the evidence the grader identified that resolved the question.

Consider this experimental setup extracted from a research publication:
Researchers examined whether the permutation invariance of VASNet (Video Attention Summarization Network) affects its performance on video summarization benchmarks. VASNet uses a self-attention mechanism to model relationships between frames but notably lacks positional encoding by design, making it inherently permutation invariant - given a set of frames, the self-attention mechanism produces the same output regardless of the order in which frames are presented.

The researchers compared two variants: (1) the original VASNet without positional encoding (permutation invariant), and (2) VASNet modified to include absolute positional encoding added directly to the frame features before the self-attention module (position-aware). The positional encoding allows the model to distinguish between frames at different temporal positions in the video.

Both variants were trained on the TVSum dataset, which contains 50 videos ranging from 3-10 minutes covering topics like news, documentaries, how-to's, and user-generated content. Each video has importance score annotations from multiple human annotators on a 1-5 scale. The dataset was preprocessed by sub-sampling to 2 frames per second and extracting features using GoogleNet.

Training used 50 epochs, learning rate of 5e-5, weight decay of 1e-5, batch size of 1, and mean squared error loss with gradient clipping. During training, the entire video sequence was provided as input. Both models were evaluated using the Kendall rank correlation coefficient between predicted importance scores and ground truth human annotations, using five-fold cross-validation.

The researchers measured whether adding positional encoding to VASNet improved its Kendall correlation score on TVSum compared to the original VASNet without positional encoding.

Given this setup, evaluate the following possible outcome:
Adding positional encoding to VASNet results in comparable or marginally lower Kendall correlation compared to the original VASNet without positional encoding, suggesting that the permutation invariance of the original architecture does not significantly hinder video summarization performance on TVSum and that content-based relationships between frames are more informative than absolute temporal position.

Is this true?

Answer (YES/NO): NO